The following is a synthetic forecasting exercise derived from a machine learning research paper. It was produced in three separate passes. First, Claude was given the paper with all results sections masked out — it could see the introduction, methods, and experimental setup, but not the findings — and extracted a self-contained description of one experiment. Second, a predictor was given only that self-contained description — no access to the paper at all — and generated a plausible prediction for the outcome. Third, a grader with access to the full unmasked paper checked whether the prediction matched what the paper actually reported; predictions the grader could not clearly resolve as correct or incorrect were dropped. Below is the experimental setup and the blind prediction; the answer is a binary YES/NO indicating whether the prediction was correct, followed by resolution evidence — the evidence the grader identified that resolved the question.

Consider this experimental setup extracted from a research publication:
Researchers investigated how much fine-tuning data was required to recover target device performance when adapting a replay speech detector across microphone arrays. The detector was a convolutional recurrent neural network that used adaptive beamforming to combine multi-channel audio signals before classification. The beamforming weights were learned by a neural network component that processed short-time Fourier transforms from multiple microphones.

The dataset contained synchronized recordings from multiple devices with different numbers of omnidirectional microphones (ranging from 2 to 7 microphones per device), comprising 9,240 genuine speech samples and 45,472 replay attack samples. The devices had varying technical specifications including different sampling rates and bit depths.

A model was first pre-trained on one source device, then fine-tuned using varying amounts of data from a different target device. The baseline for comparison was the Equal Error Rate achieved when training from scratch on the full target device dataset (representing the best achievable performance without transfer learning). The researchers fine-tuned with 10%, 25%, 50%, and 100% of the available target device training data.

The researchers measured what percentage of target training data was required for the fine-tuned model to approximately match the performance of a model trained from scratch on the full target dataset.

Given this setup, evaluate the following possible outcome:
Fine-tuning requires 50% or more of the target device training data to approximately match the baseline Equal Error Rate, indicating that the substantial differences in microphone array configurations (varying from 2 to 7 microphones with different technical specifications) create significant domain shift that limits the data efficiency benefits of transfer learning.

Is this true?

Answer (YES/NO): NO